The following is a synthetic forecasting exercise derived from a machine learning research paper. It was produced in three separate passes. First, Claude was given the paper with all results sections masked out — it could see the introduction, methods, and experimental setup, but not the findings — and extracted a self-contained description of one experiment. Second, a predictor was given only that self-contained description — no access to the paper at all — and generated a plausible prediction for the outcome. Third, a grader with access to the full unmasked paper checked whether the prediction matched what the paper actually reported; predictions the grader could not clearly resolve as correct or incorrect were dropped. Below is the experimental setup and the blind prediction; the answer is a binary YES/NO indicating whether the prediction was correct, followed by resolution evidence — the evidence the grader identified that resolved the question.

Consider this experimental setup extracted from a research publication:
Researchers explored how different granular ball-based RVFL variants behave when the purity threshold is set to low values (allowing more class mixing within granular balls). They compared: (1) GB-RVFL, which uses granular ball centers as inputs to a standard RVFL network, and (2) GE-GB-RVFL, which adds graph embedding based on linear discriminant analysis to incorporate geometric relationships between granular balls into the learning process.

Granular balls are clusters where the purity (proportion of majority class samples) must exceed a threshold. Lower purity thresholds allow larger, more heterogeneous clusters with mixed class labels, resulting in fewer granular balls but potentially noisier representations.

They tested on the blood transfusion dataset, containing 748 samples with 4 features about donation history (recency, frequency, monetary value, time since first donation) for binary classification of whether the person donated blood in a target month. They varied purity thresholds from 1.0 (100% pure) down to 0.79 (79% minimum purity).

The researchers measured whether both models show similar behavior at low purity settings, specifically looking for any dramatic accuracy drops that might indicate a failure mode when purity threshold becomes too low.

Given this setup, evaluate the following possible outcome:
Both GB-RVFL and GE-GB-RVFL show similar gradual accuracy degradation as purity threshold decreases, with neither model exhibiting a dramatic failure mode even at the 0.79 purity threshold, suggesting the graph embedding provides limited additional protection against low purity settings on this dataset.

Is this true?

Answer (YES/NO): NO